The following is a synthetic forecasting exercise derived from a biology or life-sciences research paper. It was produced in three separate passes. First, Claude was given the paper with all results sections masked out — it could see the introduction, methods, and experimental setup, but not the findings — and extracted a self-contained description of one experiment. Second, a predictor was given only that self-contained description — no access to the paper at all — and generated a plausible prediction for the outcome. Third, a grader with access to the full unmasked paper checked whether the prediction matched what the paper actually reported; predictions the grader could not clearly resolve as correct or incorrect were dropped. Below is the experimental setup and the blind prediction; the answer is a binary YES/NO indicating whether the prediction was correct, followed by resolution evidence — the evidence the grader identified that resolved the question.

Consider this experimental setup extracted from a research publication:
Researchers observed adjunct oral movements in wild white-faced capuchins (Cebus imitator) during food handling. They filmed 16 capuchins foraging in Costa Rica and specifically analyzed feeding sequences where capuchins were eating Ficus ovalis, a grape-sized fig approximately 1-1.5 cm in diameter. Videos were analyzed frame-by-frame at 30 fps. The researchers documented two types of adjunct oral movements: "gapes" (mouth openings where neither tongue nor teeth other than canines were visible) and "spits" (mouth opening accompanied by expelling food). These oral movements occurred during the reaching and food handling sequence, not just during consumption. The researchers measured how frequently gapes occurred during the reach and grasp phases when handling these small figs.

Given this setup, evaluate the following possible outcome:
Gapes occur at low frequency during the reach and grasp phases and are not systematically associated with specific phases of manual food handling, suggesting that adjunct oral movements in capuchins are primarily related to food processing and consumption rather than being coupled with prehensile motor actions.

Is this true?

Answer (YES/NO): NO